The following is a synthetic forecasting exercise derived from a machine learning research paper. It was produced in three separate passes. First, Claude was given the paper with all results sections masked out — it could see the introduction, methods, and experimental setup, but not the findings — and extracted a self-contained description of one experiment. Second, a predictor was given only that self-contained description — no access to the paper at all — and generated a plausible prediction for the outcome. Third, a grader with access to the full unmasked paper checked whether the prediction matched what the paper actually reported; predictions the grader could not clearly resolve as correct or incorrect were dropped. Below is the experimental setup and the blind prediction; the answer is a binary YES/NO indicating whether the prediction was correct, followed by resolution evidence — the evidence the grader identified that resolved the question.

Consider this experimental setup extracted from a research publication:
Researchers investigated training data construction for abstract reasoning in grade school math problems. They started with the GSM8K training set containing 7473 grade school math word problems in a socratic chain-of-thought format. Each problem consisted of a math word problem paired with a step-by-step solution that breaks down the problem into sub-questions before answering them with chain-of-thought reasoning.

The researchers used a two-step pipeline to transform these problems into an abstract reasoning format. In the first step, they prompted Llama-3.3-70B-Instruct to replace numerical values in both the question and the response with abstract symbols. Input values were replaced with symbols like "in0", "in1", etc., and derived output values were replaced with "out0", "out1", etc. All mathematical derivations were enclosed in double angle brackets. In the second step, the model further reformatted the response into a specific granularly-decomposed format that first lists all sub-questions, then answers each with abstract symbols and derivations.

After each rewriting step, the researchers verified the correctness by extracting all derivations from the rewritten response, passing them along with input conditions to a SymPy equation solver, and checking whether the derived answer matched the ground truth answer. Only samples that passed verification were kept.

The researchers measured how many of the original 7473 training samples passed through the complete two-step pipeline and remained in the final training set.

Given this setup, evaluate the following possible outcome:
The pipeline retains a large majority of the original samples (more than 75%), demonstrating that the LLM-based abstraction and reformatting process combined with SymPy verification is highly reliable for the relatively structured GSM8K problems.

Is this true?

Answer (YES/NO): YES